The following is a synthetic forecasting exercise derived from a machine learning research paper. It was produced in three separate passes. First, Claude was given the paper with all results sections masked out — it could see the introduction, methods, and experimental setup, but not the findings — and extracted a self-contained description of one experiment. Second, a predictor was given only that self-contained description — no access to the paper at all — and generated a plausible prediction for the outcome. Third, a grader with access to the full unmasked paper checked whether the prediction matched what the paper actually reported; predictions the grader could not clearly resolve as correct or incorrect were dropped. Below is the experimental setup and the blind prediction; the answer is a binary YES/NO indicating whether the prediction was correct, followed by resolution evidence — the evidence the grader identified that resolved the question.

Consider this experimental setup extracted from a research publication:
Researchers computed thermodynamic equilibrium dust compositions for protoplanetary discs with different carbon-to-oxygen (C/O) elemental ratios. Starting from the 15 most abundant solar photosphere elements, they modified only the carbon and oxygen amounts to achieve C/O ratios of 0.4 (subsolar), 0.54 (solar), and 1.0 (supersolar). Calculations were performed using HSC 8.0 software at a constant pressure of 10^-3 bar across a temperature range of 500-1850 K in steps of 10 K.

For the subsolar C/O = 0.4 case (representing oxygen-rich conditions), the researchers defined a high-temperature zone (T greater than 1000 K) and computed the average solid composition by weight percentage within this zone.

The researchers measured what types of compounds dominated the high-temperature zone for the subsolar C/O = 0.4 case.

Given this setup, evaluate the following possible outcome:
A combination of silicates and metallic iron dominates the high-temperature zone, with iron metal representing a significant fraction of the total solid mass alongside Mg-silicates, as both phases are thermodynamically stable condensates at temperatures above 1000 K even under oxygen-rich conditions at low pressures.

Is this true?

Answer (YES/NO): NO